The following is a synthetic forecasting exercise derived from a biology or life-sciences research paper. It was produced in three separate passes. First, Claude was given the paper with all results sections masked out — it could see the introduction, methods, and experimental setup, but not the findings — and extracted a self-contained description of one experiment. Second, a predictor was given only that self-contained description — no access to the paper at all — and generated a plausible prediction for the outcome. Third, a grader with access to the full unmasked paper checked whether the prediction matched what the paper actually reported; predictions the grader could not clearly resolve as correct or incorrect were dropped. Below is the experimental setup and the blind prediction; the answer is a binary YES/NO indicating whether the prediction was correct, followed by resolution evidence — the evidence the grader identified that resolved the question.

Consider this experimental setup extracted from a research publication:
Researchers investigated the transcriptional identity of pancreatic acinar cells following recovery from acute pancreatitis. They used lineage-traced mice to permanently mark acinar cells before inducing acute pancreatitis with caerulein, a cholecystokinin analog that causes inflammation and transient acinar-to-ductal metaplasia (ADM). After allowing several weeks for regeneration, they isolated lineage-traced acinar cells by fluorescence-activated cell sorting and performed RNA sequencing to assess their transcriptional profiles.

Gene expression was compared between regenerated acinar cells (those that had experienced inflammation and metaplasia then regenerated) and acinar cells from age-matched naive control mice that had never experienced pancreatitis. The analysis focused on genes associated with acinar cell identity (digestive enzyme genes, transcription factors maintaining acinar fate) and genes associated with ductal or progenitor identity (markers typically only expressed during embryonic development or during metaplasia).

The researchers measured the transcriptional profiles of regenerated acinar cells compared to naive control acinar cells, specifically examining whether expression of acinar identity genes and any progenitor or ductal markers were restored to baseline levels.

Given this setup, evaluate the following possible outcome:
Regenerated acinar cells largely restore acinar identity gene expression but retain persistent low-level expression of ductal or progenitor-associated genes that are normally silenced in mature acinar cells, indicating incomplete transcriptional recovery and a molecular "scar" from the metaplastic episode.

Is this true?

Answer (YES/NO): YES